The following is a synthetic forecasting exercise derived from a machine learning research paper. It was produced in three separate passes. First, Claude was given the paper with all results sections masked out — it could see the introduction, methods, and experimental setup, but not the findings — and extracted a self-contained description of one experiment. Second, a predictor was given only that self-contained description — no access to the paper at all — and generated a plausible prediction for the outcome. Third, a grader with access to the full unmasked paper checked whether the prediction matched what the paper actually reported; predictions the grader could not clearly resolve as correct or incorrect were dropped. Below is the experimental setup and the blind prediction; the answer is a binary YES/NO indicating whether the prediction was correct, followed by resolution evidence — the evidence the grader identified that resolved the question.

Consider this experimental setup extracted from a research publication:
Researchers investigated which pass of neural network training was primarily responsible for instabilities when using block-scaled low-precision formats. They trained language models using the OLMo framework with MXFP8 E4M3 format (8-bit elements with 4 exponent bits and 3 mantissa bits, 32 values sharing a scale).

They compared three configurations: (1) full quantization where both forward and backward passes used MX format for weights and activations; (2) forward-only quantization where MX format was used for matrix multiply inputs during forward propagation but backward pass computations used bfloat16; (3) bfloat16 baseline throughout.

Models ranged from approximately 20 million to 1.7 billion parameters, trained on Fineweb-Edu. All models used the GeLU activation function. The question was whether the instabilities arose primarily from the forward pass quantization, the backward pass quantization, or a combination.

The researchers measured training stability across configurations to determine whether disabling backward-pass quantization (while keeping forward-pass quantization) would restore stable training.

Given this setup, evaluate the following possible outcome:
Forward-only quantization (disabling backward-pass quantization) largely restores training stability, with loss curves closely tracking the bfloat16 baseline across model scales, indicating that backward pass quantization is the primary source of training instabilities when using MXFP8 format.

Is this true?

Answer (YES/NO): NO